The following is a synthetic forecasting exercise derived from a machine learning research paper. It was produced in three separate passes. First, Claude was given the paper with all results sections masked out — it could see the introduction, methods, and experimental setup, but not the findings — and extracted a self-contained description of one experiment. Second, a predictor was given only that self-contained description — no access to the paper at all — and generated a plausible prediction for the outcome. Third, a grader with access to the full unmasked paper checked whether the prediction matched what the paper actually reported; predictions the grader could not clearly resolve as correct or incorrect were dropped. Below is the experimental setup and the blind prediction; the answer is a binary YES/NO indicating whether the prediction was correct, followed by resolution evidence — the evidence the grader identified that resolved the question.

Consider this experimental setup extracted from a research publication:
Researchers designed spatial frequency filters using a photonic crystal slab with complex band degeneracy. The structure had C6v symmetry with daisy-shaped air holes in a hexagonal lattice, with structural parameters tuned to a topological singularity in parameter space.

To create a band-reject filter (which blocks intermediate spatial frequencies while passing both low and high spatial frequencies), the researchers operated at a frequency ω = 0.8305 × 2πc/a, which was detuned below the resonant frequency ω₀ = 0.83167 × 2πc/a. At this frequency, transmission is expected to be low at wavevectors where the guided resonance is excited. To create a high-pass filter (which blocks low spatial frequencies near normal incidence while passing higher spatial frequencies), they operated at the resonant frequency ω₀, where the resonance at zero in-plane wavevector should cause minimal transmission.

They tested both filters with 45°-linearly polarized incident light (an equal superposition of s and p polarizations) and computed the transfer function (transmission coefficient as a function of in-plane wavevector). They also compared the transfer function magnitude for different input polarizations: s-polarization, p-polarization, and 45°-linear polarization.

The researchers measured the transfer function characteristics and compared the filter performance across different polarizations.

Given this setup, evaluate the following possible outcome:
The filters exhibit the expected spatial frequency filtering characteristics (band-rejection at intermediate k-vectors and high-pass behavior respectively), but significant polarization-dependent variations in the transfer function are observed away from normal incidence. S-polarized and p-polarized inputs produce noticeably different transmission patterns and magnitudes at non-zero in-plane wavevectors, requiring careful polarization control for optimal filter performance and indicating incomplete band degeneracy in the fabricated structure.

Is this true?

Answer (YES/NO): NO